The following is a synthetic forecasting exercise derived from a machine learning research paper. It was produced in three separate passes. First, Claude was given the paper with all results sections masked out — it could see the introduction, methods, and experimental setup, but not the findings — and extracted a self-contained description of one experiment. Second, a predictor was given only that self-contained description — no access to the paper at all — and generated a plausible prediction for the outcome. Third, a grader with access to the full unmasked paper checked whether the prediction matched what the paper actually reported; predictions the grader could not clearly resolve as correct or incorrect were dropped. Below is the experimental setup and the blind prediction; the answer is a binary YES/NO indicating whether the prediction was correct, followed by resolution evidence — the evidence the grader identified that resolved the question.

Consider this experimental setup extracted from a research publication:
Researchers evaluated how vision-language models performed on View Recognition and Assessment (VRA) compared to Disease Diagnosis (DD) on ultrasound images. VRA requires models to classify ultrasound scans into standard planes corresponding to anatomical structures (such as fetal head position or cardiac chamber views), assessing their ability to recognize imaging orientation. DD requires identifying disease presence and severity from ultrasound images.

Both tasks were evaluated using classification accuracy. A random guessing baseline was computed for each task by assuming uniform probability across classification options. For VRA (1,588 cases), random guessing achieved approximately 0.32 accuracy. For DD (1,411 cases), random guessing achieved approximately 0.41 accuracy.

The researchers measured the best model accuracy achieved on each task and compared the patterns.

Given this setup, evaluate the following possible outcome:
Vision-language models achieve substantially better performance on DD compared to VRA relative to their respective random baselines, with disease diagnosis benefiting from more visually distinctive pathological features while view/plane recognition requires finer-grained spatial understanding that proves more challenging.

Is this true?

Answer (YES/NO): YES